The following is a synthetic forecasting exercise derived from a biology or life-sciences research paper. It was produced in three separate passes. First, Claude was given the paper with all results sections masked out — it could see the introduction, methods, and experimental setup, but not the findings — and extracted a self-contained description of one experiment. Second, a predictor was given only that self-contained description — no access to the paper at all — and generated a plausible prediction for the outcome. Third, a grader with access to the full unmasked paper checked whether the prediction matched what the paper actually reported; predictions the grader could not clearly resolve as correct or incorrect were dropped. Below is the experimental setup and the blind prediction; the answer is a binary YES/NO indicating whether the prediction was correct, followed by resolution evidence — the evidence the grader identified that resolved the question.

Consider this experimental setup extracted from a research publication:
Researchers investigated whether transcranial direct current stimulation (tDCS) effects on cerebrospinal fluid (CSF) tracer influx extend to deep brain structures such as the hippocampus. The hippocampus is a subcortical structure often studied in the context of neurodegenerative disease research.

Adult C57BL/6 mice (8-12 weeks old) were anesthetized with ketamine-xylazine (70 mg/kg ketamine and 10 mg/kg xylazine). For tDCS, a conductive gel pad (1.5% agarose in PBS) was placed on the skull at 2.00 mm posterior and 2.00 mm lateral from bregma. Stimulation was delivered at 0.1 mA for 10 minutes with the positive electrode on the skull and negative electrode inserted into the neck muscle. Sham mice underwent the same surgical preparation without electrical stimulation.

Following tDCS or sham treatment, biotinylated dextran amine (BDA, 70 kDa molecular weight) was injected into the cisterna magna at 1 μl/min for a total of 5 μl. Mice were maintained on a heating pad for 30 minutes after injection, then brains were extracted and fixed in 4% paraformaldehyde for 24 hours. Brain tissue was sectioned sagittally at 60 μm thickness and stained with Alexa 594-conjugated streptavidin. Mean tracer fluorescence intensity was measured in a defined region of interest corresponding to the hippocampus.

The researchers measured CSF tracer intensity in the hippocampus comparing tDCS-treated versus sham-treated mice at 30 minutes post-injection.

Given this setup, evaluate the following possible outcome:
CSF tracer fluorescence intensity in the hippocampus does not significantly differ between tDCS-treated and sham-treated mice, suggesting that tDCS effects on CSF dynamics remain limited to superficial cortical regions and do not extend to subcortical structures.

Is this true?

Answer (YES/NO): NO